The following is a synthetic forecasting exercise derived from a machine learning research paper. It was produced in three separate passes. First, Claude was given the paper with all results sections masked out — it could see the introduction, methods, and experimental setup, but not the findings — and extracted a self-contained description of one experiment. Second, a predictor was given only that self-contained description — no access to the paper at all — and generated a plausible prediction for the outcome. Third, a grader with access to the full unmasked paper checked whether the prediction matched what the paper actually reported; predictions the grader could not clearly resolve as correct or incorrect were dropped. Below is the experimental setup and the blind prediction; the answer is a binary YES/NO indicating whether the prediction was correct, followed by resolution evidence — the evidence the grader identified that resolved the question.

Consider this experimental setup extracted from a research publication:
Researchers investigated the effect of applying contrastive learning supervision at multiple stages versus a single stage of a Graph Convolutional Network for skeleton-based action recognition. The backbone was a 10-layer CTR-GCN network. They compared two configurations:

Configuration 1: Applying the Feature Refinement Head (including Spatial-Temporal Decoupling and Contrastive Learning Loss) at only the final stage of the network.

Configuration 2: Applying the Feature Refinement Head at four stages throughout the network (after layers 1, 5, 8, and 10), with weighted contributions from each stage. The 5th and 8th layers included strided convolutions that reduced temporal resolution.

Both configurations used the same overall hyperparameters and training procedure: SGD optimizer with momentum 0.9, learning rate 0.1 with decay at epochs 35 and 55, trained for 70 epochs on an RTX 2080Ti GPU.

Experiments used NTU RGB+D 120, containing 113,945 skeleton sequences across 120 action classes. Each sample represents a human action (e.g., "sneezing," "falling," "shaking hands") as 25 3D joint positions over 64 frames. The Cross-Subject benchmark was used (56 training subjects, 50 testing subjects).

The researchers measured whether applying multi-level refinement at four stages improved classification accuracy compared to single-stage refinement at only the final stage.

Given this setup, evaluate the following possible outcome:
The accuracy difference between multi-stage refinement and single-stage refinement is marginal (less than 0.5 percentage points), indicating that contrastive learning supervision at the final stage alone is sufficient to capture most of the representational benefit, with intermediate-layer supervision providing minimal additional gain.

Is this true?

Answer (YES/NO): YES